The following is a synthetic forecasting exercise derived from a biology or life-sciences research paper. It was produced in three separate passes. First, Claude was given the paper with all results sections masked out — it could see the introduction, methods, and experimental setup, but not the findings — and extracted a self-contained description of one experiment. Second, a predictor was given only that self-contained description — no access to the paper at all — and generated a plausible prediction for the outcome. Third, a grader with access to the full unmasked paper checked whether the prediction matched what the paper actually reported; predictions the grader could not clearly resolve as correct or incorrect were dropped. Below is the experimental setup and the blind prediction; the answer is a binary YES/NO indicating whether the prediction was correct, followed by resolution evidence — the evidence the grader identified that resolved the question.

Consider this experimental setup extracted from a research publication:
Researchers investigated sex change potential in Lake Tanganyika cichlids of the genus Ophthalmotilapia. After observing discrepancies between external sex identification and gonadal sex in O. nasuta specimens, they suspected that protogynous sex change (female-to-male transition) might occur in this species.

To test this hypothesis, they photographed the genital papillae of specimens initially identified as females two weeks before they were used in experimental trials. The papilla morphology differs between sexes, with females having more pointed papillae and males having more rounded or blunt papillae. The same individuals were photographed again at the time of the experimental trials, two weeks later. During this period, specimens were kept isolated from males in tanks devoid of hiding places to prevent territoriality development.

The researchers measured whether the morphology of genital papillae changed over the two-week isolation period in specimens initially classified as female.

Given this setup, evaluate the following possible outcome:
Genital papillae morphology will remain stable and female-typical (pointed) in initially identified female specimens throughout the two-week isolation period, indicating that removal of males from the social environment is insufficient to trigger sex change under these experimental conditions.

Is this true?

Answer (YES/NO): NO